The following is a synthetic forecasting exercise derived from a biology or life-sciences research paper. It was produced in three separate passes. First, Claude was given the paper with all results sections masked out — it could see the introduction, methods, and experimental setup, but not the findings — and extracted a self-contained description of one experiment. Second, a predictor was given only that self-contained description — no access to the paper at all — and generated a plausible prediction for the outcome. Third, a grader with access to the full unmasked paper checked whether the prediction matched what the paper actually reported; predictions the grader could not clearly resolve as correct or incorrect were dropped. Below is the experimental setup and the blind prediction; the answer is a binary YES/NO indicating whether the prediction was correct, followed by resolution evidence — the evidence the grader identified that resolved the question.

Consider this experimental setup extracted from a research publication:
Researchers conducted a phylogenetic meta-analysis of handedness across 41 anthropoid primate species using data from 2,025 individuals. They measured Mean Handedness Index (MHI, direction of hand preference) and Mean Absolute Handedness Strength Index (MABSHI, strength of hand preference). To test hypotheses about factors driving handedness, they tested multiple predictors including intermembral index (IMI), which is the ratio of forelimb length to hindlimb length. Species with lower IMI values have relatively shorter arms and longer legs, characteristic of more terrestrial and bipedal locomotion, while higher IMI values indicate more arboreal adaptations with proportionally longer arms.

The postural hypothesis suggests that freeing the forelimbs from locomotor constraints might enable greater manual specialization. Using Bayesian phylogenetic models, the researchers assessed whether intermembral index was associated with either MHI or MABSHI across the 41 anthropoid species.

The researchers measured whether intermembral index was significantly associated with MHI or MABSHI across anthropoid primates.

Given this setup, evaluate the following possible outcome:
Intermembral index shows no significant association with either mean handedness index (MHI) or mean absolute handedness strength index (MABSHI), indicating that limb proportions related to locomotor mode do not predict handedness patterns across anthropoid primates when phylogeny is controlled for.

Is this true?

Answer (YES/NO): NO